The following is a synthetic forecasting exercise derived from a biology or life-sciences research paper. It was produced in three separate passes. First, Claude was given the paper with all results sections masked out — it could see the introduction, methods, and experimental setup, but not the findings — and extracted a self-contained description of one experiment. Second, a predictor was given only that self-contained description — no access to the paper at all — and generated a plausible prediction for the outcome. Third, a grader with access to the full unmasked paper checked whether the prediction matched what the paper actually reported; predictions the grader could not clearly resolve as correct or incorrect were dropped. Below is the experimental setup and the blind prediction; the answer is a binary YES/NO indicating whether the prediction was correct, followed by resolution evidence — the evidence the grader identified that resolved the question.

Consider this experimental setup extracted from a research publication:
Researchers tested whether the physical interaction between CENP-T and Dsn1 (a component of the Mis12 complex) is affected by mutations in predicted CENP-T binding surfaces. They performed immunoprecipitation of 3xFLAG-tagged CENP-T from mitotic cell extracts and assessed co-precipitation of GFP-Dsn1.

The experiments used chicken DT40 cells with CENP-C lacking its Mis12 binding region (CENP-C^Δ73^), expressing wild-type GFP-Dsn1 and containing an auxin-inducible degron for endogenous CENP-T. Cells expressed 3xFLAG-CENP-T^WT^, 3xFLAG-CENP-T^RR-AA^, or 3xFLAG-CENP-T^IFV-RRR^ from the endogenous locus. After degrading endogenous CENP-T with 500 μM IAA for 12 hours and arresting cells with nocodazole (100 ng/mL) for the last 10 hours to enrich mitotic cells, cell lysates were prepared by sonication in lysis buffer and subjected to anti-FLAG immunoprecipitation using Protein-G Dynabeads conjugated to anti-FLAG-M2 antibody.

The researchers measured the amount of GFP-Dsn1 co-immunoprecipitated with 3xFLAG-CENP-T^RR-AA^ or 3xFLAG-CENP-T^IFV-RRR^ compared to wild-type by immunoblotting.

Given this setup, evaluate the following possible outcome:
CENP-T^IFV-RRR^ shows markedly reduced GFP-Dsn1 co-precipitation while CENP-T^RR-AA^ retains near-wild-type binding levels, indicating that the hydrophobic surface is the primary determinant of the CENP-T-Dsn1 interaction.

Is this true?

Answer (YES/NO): NO